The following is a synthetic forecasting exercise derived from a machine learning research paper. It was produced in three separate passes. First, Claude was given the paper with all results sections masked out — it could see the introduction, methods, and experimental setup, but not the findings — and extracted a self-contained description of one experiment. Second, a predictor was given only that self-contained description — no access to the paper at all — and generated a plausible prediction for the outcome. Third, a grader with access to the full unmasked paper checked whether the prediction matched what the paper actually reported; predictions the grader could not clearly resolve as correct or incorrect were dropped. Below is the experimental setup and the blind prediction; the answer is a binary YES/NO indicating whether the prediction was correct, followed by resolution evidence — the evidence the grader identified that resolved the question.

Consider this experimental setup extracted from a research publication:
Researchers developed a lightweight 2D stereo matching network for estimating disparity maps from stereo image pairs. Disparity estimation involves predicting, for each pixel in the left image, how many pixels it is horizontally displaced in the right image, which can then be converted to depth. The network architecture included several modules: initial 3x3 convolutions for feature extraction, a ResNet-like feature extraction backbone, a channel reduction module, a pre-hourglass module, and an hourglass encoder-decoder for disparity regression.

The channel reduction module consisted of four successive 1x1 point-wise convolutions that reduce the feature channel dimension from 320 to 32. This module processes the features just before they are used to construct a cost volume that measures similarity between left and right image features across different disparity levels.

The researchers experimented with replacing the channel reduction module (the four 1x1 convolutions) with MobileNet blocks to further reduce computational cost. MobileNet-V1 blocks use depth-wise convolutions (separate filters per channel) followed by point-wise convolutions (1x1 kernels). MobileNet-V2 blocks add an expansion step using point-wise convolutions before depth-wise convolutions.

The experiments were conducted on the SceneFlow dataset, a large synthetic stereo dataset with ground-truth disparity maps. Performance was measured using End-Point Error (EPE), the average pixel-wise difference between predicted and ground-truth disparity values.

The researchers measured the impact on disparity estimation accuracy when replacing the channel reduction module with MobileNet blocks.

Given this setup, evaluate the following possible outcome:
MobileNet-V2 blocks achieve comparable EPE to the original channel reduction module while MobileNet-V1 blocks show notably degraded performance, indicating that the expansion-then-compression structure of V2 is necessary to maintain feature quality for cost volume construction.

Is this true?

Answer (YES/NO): NO